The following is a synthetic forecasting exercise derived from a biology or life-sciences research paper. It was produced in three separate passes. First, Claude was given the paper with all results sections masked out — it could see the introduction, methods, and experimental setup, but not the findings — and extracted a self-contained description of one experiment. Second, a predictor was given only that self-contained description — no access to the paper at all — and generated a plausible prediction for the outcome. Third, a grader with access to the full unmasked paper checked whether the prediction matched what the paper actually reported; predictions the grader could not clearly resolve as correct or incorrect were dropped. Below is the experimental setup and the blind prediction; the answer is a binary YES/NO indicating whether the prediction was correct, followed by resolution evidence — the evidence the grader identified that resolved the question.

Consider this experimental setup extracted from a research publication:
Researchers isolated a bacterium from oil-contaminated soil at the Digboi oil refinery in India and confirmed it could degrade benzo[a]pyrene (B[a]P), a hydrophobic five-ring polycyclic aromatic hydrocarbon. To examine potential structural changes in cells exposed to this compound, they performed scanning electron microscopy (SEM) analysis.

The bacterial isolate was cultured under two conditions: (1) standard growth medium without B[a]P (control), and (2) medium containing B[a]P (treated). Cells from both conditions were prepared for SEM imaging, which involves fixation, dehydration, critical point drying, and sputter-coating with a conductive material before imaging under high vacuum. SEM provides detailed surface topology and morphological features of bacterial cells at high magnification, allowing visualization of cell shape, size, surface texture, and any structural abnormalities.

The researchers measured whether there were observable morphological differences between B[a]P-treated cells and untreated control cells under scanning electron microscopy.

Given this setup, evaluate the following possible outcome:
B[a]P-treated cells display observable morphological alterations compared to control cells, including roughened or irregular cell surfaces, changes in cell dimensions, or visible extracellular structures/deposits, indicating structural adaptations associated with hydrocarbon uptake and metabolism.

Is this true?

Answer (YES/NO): NO